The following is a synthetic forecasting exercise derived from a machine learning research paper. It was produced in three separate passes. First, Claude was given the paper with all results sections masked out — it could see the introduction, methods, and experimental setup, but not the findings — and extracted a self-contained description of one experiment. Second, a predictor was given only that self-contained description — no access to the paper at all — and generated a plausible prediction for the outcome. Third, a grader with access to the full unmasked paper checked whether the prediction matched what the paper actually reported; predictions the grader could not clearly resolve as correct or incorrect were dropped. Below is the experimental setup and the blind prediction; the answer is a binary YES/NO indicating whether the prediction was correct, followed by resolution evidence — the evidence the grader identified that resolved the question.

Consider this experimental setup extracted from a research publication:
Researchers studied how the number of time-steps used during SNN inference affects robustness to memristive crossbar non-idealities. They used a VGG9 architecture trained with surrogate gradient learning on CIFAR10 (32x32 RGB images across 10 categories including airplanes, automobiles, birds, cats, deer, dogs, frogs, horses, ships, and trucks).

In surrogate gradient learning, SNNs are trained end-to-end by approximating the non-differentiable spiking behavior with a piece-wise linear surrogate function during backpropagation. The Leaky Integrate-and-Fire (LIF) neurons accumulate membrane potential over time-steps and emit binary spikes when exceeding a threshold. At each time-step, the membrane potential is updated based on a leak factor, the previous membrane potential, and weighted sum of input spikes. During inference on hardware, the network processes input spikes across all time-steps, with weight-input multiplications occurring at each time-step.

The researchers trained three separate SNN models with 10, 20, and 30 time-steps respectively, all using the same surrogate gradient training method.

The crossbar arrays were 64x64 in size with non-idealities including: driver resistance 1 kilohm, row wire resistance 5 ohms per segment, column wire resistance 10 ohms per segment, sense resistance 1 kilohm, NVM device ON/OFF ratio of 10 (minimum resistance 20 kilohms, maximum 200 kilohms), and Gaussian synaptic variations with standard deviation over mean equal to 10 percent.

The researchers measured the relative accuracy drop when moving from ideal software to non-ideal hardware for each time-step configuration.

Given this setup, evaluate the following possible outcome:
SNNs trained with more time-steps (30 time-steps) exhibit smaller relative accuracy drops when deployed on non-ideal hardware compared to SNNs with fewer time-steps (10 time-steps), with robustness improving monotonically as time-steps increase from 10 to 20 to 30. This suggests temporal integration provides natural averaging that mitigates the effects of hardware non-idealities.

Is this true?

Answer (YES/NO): NO